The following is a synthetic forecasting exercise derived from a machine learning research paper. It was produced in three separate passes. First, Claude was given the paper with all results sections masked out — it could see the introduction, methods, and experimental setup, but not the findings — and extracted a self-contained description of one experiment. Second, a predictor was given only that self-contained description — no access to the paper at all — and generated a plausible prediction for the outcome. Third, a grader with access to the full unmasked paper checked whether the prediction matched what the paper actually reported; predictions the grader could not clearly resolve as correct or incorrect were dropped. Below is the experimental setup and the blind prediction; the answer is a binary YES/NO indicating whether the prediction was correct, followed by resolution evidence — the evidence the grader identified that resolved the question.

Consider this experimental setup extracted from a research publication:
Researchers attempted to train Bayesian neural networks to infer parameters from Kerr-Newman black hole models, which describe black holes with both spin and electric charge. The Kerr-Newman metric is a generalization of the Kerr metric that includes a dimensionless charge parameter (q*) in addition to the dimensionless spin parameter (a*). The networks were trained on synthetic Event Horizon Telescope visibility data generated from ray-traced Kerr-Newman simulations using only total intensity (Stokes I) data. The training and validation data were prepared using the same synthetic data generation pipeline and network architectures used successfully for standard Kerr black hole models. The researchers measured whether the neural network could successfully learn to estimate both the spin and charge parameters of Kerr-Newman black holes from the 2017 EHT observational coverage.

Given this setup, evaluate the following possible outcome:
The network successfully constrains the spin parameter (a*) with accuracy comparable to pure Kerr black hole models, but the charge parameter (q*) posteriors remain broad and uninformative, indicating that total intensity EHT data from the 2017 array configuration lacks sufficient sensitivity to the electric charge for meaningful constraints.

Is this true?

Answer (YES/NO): NO